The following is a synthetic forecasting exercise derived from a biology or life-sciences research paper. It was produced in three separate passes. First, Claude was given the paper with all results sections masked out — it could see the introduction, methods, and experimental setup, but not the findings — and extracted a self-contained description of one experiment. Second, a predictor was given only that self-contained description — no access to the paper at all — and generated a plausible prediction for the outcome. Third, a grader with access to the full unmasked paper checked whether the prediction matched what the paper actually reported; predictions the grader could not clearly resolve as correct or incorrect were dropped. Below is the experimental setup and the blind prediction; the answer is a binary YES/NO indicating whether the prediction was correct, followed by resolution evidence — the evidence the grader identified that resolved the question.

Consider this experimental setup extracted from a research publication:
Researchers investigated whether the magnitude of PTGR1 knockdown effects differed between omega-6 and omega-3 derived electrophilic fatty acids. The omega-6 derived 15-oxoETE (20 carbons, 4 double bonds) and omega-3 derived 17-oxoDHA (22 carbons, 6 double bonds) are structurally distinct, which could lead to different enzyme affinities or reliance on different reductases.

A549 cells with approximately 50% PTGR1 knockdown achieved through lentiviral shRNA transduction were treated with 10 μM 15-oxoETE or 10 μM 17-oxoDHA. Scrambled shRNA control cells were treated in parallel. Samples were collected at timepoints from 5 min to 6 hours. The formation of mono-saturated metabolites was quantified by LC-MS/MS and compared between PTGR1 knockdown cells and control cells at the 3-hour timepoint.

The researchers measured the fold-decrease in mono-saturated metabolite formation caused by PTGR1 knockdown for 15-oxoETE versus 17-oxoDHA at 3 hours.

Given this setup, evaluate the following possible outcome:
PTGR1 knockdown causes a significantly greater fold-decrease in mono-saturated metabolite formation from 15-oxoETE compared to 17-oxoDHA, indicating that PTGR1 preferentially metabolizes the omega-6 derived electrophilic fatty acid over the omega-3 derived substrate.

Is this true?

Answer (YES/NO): NO